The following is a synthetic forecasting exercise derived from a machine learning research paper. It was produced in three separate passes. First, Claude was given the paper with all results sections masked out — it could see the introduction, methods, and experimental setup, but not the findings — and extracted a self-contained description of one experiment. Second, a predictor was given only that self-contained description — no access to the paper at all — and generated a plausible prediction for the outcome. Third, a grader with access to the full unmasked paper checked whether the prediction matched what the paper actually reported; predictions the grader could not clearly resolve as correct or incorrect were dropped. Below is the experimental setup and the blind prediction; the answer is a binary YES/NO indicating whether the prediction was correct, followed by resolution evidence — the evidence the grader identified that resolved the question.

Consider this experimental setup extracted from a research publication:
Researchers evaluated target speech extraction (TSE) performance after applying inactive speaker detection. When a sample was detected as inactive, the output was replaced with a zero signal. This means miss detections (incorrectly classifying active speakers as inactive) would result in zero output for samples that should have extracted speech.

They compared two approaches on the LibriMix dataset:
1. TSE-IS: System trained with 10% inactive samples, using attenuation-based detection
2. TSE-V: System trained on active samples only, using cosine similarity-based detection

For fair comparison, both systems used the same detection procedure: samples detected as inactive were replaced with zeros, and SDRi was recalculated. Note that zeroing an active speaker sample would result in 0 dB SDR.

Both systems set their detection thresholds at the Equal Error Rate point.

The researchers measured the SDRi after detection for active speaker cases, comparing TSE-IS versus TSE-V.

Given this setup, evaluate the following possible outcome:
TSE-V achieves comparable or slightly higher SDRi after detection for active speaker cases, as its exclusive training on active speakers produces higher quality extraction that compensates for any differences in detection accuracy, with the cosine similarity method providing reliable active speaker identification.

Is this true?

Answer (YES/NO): YES